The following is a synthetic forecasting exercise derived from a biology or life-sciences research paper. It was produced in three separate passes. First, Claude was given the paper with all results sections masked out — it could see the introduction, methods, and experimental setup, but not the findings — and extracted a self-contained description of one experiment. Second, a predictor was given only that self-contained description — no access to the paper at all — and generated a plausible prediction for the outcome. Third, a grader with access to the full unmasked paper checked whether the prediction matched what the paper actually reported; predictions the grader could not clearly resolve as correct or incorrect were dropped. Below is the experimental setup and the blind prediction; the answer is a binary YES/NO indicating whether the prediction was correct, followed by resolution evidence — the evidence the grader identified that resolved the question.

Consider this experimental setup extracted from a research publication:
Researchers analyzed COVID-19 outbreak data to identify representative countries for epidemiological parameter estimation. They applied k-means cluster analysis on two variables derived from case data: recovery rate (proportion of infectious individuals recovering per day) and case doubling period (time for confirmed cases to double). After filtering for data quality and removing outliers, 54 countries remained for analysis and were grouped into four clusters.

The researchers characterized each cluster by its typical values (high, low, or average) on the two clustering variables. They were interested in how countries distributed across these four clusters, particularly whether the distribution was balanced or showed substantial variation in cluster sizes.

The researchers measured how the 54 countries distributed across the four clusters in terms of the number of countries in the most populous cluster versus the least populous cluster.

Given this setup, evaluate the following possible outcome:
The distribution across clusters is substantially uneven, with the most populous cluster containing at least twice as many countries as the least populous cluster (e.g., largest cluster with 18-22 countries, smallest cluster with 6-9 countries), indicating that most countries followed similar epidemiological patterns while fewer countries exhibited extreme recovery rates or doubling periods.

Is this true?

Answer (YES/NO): YES